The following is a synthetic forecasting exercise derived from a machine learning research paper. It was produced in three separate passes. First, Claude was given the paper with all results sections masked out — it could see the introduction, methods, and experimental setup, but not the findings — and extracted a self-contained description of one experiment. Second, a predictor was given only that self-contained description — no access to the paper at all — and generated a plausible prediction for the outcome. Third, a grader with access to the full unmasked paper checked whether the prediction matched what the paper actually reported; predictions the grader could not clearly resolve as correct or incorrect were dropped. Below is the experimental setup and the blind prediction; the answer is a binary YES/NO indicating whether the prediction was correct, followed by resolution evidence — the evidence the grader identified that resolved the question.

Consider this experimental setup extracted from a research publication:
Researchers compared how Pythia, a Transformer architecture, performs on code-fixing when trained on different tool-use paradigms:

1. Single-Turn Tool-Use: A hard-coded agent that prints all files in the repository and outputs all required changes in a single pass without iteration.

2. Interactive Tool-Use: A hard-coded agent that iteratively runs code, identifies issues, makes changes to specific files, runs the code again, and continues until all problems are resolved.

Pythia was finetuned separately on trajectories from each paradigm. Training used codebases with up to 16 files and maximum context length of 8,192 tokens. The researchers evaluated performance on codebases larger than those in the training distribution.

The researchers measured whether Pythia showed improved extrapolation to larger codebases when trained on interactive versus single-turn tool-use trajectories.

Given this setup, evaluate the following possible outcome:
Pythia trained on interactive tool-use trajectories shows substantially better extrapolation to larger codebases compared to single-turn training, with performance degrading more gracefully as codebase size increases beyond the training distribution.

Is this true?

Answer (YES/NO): NO